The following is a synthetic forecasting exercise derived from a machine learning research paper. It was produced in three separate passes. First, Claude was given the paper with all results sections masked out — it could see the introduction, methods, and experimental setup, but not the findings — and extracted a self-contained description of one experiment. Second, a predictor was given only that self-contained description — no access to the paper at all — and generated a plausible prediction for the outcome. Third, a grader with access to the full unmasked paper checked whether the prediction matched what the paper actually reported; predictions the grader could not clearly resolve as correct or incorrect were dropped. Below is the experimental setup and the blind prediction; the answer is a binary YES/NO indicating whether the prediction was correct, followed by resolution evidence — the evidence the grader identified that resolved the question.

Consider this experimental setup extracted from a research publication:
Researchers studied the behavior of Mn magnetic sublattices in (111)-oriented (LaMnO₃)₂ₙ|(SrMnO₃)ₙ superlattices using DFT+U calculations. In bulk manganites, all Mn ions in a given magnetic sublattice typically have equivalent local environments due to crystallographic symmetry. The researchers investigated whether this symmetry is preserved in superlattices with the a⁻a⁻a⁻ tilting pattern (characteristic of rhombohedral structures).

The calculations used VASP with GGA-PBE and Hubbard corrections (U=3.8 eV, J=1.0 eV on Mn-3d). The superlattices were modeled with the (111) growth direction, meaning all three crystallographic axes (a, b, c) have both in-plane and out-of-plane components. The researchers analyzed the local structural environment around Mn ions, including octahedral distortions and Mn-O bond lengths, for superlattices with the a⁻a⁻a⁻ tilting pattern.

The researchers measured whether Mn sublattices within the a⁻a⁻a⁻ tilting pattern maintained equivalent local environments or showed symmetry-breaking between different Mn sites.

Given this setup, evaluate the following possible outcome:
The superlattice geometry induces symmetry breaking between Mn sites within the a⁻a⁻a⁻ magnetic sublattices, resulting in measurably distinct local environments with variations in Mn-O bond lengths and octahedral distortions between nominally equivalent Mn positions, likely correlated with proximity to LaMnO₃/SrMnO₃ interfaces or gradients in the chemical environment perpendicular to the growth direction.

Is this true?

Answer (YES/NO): NO